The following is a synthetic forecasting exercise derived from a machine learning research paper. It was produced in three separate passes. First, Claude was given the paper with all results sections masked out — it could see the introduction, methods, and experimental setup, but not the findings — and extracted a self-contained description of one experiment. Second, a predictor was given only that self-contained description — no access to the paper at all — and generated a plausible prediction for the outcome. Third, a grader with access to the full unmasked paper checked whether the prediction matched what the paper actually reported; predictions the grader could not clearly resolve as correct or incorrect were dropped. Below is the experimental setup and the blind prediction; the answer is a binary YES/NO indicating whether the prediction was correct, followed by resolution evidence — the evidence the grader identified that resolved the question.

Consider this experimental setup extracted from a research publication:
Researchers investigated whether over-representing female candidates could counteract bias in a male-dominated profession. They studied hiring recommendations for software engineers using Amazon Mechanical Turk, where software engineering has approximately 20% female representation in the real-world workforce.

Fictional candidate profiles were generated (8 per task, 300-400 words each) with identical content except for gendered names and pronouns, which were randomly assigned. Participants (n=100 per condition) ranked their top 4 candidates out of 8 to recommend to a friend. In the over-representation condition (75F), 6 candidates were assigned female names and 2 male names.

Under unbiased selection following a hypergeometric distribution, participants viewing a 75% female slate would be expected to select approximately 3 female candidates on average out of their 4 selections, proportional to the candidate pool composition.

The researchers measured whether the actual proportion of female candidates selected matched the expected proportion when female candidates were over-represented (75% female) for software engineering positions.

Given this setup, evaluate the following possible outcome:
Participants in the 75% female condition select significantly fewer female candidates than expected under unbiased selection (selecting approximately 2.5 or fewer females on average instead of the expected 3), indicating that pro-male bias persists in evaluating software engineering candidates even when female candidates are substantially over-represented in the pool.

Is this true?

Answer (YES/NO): NO